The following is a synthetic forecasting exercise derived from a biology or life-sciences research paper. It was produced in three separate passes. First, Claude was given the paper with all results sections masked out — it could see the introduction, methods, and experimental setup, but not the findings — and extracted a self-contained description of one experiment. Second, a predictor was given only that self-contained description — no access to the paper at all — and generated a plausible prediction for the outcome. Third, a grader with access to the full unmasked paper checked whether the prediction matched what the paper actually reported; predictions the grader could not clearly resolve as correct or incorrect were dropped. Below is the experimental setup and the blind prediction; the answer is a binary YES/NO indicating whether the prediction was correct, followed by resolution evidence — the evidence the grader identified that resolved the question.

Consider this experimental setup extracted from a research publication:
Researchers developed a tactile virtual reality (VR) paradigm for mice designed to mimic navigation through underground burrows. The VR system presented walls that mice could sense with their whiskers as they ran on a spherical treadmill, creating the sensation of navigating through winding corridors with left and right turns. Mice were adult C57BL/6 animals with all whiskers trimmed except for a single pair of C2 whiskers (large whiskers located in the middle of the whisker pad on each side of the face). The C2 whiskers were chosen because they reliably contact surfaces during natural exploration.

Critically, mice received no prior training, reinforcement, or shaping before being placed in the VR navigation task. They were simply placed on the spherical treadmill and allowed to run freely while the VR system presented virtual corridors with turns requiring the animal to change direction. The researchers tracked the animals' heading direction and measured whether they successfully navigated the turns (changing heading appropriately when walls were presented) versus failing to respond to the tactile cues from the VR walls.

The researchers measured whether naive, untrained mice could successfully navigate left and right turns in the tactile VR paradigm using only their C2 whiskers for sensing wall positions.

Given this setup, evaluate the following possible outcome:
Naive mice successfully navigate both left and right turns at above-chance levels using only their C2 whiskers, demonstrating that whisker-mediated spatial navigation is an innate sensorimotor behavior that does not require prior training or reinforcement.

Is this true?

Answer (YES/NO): YES